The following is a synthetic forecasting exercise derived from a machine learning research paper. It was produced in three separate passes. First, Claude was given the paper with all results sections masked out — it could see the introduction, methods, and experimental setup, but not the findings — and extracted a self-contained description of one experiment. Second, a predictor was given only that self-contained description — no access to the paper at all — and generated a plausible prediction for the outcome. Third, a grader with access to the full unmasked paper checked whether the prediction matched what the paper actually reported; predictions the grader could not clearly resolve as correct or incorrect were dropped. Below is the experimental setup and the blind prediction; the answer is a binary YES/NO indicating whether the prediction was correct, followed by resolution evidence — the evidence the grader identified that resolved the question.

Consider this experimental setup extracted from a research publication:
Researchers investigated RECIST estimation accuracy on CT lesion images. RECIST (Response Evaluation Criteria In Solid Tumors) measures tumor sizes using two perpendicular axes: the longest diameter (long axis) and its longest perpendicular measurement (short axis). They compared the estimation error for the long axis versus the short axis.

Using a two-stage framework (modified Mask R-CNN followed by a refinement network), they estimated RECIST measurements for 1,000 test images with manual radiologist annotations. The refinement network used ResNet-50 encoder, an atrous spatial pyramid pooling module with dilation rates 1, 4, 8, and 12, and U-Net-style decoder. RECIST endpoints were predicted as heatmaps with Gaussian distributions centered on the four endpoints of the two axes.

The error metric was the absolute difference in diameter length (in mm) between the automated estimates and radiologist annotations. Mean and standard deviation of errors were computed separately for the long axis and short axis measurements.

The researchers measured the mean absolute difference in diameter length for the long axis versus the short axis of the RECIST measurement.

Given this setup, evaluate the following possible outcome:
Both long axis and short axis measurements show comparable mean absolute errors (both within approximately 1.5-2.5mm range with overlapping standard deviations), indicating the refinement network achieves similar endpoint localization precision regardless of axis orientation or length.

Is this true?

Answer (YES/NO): NO